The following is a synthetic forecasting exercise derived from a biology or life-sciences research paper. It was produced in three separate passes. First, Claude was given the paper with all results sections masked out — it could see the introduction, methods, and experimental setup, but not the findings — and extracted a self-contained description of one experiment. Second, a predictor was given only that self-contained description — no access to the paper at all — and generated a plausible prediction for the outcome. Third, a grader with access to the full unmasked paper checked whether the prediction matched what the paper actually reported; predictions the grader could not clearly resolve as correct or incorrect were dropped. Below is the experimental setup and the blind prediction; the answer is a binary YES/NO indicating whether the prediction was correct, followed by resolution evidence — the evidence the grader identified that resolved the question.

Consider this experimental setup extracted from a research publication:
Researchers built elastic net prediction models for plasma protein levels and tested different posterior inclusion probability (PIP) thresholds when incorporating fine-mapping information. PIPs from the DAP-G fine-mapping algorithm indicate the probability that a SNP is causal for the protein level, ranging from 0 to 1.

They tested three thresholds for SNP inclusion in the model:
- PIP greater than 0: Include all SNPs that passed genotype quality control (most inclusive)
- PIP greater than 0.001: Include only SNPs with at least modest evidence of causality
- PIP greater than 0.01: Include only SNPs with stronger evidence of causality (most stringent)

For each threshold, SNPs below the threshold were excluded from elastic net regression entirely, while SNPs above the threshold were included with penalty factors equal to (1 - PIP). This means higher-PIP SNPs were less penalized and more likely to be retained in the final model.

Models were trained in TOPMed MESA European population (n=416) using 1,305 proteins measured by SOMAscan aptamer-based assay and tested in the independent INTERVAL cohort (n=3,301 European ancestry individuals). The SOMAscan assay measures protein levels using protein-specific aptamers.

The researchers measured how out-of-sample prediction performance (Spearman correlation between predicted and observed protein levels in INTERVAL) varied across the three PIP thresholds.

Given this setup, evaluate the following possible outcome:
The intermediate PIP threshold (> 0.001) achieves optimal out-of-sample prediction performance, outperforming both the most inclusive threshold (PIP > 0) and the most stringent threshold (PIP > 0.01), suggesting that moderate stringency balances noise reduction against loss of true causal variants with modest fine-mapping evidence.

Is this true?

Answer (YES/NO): NO